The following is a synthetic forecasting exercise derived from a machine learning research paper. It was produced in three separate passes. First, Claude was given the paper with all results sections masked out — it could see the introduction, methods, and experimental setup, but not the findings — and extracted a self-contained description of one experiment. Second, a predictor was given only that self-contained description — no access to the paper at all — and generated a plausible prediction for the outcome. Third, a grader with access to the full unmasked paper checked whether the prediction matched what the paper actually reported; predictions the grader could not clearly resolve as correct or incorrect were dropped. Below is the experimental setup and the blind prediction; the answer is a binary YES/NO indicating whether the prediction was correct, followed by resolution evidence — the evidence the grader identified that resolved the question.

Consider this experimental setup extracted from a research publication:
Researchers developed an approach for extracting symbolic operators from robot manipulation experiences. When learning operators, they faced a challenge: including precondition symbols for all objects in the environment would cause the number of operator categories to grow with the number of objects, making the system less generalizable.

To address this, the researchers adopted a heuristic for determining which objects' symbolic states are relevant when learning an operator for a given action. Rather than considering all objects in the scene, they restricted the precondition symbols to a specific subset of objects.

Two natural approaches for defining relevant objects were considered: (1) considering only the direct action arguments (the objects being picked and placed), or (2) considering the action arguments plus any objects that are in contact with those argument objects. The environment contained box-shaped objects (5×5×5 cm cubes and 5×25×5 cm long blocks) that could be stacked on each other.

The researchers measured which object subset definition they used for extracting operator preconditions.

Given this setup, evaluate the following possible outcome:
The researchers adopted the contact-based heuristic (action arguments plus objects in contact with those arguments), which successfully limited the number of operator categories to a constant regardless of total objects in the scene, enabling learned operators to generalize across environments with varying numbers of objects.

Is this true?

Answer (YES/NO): YES